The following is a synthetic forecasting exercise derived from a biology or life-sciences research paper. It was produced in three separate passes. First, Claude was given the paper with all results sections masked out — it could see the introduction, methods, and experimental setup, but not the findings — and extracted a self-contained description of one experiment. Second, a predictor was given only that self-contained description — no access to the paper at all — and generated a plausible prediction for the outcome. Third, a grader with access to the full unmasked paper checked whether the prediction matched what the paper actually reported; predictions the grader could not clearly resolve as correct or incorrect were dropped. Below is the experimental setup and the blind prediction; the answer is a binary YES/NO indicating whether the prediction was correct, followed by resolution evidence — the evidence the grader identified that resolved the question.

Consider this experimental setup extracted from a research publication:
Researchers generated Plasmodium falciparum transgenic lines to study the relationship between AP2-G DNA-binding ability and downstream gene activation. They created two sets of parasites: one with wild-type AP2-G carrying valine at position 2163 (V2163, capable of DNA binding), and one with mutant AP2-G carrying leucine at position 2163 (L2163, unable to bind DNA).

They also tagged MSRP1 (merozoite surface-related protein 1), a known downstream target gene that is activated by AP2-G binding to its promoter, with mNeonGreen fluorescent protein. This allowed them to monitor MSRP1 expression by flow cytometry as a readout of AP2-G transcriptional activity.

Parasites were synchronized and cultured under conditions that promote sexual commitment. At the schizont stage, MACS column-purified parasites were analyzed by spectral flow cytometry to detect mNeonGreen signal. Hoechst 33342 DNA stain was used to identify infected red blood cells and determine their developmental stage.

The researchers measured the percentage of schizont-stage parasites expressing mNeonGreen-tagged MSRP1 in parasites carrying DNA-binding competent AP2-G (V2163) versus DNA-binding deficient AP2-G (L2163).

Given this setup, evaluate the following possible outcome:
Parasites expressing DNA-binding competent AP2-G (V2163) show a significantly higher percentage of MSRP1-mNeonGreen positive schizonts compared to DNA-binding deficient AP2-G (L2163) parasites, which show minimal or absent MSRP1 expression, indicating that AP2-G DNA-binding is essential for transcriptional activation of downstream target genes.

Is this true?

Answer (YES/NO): YES